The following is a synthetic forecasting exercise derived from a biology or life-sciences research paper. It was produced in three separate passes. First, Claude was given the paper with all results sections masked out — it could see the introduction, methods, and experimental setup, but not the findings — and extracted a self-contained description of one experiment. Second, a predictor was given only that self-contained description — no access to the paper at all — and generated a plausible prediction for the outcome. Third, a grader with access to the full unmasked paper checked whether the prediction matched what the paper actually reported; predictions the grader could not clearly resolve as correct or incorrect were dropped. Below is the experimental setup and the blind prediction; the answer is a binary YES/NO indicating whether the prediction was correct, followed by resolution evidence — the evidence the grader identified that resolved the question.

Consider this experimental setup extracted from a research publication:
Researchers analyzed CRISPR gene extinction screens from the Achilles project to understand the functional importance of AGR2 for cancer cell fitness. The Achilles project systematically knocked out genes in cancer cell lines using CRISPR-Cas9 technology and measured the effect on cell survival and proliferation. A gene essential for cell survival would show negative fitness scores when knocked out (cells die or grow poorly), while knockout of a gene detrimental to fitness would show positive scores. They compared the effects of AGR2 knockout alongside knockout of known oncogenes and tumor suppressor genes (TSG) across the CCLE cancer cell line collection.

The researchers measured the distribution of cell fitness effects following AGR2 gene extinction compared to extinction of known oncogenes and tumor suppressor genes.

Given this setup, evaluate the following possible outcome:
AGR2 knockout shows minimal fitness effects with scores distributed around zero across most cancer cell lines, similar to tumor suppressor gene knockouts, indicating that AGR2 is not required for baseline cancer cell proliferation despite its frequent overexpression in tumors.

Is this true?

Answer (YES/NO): NO